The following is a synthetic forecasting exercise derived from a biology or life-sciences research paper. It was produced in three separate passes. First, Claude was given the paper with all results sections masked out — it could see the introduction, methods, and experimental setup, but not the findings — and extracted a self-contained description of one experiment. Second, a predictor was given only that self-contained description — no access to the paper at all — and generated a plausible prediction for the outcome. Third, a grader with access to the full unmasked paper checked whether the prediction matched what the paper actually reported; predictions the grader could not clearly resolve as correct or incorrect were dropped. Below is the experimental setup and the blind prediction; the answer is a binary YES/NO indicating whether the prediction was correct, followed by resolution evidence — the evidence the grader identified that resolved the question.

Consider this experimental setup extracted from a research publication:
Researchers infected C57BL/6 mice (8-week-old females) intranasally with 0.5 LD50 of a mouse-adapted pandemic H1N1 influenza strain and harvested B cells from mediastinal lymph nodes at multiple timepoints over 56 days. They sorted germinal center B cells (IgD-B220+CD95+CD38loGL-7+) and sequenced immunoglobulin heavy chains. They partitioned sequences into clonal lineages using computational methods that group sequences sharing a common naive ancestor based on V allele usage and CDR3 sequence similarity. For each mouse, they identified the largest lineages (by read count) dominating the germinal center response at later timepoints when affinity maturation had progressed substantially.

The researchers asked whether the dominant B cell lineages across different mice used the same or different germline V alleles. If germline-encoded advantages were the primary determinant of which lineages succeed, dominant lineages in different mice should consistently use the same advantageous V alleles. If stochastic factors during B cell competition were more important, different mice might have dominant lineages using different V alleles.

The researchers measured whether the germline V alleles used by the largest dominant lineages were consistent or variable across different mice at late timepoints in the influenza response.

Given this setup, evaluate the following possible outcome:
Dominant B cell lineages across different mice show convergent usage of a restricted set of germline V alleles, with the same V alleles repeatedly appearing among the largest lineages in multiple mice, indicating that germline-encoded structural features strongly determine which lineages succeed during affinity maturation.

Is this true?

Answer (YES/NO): NO